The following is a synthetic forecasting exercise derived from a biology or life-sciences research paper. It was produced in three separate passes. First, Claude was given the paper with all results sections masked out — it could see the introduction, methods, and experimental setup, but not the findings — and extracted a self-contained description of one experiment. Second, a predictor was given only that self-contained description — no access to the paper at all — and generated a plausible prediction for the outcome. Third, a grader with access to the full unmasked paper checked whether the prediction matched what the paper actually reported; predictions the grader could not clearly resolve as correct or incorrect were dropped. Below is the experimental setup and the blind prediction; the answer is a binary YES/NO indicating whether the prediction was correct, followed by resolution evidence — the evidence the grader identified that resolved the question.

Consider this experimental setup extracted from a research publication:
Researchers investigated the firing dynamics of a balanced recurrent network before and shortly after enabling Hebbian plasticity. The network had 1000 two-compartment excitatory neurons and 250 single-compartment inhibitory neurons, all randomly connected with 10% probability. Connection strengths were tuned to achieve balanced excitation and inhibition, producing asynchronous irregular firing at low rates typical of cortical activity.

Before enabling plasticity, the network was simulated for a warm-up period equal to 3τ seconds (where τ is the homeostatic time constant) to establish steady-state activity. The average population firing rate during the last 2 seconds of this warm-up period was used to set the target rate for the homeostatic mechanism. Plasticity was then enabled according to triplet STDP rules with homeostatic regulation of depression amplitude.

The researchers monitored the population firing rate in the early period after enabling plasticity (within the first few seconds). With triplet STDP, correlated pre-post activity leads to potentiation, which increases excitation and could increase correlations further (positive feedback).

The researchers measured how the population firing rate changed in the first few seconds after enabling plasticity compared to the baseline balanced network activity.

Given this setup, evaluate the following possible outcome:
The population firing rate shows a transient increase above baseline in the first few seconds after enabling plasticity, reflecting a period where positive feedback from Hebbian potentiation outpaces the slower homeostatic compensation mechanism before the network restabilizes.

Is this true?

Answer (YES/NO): NO